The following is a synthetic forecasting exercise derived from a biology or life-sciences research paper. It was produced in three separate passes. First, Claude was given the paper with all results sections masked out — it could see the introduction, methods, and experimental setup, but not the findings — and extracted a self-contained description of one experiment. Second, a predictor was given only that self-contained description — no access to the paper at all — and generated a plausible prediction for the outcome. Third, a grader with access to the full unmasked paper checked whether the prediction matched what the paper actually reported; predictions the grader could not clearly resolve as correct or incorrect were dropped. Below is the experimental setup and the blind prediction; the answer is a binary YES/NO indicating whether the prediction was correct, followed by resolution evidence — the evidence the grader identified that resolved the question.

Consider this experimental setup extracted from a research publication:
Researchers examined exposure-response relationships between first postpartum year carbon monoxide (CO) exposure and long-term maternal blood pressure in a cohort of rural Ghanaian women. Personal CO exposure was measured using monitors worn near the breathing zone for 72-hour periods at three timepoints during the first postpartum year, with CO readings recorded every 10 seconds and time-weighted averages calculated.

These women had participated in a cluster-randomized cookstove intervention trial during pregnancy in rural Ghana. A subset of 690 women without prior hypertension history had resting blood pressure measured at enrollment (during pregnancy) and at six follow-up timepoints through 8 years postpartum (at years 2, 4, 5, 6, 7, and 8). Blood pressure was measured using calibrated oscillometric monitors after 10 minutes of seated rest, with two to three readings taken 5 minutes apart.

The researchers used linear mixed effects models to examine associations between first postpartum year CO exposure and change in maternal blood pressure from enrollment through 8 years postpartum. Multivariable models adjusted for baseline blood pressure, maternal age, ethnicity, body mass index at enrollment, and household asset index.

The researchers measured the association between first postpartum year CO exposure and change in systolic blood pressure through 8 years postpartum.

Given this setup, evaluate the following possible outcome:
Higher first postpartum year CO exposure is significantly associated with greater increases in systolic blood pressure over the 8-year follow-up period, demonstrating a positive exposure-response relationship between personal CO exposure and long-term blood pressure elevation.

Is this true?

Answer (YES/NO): NO